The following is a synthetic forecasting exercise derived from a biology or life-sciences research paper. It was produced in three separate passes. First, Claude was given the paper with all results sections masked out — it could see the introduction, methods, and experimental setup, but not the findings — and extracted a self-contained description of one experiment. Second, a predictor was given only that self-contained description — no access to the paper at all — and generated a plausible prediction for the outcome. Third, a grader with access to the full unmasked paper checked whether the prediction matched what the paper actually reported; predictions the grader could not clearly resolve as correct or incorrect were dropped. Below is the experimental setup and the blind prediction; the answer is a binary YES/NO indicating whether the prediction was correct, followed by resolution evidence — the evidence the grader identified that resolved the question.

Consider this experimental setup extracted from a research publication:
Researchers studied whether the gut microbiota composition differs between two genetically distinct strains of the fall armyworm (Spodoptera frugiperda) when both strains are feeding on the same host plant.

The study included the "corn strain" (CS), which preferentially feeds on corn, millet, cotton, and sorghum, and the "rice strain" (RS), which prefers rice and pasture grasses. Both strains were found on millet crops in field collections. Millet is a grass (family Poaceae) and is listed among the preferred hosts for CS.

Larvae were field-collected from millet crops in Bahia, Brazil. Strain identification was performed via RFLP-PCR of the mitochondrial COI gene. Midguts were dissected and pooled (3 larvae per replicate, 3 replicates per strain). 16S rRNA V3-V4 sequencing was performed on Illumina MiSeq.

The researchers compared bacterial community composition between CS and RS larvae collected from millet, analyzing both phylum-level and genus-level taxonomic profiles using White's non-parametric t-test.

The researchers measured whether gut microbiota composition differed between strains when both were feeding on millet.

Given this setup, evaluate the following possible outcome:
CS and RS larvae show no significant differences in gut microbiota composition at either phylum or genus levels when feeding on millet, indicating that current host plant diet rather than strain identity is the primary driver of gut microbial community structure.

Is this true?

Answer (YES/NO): NO